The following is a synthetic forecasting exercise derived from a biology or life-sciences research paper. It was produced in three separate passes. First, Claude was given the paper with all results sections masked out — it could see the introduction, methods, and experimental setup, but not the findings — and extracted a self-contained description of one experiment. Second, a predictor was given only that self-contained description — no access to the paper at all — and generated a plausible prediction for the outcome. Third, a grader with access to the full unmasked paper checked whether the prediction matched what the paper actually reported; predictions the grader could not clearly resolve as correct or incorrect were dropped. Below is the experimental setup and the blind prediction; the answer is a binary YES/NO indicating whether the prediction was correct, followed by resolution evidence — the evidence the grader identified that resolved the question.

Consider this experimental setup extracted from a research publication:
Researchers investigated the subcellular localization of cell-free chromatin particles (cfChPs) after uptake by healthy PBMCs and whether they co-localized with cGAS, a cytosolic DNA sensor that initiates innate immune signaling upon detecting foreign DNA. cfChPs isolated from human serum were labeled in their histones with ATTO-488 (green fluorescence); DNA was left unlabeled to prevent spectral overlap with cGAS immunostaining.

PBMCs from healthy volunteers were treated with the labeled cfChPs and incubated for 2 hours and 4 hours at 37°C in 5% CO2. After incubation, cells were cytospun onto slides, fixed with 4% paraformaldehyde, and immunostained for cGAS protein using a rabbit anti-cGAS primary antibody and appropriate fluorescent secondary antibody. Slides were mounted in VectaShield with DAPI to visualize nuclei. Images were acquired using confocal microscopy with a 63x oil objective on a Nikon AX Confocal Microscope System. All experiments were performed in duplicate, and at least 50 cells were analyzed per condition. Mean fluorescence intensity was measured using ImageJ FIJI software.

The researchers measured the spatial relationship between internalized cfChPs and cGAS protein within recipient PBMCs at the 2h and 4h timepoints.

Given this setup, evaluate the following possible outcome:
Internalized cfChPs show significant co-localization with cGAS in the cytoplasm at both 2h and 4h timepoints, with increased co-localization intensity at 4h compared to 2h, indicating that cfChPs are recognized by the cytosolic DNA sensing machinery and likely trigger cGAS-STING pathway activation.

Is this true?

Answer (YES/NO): NO